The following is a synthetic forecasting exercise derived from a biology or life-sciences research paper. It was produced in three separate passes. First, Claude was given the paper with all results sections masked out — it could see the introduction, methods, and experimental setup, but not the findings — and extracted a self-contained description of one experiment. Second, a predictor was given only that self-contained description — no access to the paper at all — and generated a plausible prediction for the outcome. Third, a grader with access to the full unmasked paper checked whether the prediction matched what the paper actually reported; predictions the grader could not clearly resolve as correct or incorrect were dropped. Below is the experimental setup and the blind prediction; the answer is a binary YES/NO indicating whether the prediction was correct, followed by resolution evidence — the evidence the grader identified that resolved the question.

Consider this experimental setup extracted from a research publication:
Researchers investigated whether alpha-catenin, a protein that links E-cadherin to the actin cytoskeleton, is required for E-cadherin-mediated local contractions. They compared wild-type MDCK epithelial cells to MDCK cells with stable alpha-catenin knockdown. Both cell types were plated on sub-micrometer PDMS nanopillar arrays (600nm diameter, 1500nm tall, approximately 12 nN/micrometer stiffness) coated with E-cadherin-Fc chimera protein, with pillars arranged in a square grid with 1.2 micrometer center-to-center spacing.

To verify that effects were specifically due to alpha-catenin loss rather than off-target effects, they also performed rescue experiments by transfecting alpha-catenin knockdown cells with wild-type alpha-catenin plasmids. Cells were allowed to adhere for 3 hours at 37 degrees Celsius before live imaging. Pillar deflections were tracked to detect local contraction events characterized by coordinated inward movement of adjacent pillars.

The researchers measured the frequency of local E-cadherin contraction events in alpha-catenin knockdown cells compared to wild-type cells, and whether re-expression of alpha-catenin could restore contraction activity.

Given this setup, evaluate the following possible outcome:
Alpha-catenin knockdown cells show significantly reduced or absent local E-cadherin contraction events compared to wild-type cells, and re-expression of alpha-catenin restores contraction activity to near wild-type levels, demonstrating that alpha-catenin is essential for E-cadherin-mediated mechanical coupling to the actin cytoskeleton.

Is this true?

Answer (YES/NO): YES